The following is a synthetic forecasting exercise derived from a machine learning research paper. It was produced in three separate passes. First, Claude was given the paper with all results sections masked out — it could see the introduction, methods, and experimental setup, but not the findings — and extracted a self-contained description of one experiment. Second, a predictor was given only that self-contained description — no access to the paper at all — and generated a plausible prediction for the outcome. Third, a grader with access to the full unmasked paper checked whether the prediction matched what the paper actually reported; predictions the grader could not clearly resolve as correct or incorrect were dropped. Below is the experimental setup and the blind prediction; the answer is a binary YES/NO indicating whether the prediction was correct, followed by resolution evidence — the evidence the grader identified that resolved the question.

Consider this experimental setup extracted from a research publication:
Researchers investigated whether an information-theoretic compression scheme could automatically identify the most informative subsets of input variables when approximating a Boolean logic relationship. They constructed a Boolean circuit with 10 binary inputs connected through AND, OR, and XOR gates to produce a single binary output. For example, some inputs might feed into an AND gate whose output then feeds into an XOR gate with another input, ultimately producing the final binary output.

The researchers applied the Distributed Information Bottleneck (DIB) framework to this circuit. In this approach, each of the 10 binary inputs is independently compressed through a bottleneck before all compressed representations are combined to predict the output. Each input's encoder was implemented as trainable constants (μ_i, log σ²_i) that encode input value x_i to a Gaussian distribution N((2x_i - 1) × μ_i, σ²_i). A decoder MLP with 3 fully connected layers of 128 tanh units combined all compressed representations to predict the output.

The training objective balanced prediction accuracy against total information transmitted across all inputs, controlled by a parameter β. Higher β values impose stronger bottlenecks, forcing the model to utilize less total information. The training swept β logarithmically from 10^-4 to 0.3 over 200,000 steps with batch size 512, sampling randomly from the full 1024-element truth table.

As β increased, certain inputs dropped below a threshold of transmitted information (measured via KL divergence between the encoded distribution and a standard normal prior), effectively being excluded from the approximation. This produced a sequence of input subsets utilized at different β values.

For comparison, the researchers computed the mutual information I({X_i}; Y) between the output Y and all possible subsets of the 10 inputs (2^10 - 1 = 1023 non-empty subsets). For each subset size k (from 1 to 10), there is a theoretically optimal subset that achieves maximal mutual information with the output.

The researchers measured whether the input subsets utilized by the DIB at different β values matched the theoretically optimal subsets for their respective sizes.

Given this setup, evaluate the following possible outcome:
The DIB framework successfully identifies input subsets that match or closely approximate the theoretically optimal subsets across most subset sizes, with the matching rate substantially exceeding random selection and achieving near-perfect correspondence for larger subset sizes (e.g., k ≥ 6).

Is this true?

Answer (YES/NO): YES